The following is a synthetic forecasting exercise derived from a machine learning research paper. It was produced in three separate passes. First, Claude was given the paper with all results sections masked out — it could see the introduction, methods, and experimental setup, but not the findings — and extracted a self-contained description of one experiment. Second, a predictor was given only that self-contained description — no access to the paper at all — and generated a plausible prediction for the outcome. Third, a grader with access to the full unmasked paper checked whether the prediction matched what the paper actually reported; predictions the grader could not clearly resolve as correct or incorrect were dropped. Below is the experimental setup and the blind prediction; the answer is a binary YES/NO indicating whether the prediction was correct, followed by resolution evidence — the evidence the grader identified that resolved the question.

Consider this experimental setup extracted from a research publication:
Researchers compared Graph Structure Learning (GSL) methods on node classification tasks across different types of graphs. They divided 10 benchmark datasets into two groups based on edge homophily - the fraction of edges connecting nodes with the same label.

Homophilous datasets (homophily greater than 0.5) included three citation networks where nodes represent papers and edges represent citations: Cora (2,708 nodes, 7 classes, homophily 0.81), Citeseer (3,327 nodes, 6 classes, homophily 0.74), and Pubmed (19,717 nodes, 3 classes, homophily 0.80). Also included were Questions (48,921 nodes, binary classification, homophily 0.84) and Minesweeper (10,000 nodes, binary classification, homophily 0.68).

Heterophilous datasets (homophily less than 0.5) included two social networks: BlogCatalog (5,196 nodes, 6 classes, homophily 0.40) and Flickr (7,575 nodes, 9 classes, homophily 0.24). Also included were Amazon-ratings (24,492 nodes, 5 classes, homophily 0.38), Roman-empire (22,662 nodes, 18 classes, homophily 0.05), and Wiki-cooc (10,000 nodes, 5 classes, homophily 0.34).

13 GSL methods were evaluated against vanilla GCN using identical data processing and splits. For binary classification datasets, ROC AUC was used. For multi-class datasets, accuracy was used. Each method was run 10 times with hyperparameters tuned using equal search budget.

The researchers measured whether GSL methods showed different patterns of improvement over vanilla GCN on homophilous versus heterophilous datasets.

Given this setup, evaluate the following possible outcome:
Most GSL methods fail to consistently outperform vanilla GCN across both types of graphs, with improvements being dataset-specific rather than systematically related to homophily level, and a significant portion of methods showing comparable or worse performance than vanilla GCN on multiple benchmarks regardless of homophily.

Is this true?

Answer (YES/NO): YES